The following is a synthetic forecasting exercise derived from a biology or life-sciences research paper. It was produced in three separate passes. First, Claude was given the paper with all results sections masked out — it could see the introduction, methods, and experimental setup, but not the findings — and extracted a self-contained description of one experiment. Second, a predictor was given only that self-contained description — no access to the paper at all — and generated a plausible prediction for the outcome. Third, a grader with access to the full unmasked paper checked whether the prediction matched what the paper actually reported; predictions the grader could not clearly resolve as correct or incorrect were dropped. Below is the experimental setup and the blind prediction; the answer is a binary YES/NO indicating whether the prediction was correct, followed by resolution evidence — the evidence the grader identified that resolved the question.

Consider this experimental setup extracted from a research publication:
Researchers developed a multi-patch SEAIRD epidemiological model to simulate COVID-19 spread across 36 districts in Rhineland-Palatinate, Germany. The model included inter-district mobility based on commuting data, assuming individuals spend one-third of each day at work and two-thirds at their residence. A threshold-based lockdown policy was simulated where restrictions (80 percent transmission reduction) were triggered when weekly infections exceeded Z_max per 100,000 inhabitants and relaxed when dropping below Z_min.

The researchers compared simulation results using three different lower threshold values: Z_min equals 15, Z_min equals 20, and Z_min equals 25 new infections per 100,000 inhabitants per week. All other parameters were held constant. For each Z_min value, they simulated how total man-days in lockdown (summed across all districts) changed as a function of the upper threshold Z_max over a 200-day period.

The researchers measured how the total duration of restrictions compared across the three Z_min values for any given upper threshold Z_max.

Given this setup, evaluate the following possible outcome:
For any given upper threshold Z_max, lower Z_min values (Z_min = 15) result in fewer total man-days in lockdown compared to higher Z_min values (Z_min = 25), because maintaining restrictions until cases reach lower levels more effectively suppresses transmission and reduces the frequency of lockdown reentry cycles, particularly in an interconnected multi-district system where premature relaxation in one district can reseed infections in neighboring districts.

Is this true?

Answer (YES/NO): NO